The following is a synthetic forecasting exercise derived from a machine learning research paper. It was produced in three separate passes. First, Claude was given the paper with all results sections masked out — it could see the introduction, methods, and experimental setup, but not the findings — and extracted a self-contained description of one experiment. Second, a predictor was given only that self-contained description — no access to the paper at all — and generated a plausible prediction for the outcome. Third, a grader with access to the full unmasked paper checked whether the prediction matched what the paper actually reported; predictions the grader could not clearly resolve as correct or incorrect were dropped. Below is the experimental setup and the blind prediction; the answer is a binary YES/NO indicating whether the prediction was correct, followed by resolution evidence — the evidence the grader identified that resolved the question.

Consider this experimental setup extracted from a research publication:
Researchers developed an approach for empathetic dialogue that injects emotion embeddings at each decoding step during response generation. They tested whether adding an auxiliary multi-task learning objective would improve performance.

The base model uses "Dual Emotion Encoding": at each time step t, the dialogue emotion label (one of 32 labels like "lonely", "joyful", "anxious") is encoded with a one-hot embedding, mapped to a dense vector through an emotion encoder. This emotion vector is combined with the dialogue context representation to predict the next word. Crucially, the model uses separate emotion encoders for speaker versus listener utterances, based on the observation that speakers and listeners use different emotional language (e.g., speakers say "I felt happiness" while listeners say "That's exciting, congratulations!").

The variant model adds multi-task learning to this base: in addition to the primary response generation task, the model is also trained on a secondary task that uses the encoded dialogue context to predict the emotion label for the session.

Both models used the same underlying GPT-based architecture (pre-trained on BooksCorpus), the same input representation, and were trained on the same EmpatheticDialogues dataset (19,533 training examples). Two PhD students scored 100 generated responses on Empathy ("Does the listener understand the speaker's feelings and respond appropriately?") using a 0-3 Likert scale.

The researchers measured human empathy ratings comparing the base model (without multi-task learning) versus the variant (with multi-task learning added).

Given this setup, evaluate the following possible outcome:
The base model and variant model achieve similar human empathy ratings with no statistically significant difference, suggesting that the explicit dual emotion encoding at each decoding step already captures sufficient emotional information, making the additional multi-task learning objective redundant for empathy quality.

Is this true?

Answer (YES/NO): NO